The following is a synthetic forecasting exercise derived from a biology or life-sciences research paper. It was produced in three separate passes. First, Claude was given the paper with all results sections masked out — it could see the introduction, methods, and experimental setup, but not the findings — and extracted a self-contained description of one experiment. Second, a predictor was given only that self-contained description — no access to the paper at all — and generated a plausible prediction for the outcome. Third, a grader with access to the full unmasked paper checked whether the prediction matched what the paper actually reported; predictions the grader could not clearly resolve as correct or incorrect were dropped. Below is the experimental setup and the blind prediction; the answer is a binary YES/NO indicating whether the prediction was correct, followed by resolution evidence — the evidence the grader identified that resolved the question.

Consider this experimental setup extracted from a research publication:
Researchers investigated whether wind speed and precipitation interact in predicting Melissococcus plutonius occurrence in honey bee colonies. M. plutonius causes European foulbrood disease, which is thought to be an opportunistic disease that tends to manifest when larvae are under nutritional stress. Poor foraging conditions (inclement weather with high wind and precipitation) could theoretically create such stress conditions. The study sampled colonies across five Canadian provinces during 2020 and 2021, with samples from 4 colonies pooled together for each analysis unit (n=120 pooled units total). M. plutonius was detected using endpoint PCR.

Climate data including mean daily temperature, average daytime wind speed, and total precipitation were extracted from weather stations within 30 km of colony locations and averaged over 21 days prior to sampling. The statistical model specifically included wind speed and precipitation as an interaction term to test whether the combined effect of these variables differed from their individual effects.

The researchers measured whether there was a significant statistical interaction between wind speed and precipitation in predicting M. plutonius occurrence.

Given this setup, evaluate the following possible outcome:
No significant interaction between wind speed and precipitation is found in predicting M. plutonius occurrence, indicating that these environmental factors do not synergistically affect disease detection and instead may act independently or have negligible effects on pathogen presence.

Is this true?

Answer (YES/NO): NO